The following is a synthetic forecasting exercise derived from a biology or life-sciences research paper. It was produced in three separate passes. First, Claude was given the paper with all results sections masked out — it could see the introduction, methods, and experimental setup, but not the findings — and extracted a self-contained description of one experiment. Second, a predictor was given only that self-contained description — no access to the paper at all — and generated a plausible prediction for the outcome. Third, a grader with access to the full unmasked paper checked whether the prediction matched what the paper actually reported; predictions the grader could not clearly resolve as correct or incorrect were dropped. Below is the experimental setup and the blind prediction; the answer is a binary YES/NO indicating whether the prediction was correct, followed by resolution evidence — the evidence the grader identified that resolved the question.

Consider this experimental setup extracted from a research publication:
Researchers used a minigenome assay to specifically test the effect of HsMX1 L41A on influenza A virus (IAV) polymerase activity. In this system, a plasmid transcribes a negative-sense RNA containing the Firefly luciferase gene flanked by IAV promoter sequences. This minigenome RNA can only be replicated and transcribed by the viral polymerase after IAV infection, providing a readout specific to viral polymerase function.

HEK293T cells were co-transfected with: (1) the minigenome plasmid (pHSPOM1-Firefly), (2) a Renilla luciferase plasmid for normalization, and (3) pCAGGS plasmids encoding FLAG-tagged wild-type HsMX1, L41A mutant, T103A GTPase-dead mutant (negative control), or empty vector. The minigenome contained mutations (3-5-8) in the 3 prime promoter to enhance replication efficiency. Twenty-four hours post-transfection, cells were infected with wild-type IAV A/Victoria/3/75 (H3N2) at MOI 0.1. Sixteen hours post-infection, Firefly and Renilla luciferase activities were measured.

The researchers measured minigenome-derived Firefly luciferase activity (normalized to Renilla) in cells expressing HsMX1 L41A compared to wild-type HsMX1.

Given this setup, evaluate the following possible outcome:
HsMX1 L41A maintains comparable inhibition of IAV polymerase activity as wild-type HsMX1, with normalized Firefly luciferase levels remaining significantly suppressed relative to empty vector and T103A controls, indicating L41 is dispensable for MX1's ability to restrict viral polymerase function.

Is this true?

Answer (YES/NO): NO